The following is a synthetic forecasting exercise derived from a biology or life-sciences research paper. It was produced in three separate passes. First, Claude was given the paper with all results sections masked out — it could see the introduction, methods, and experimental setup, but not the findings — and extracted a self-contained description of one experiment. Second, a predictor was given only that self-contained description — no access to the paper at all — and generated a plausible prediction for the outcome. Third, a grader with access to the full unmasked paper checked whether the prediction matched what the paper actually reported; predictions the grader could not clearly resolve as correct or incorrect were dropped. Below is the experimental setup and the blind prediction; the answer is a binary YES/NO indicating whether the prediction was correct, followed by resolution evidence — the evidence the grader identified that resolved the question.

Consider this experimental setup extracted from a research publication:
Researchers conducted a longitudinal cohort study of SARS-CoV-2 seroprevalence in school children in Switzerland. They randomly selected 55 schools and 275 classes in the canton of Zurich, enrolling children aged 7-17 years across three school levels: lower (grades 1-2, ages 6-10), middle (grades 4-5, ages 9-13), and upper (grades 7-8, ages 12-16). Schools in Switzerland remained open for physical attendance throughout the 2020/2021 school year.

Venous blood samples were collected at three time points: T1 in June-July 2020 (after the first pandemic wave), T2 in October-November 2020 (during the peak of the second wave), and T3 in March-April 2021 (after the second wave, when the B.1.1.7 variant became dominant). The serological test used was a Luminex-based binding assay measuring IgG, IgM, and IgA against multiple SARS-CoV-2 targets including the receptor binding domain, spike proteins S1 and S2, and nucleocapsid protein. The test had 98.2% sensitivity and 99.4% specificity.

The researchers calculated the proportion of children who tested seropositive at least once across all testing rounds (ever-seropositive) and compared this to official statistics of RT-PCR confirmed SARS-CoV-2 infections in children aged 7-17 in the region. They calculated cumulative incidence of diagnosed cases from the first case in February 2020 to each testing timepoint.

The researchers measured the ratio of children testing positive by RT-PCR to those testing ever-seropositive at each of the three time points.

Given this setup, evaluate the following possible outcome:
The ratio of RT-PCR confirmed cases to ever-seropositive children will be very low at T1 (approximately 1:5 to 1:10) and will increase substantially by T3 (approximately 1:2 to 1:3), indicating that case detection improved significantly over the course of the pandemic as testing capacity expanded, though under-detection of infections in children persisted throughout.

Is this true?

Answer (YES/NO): NO